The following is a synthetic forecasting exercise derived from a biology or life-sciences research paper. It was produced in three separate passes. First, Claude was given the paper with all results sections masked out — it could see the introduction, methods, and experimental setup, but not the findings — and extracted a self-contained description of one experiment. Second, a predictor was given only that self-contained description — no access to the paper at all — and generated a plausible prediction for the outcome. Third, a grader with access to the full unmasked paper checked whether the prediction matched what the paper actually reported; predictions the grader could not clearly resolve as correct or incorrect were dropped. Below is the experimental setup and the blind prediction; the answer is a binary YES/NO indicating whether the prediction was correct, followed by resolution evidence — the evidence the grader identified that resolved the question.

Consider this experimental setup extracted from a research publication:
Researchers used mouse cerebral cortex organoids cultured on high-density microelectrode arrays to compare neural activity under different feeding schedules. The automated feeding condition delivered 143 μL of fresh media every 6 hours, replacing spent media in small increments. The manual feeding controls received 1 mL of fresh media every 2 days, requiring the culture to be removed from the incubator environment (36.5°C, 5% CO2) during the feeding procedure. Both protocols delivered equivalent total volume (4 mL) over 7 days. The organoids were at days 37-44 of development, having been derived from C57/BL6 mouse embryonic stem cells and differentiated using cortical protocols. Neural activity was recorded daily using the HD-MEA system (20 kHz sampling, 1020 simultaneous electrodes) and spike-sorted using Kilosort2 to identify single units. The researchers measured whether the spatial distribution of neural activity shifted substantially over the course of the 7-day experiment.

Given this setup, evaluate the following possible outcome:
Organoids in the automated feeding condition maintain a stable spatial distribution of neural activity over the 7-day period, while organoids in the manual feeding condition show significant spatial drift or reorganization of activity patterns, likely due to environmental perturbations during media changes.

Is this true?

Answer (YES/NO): NO